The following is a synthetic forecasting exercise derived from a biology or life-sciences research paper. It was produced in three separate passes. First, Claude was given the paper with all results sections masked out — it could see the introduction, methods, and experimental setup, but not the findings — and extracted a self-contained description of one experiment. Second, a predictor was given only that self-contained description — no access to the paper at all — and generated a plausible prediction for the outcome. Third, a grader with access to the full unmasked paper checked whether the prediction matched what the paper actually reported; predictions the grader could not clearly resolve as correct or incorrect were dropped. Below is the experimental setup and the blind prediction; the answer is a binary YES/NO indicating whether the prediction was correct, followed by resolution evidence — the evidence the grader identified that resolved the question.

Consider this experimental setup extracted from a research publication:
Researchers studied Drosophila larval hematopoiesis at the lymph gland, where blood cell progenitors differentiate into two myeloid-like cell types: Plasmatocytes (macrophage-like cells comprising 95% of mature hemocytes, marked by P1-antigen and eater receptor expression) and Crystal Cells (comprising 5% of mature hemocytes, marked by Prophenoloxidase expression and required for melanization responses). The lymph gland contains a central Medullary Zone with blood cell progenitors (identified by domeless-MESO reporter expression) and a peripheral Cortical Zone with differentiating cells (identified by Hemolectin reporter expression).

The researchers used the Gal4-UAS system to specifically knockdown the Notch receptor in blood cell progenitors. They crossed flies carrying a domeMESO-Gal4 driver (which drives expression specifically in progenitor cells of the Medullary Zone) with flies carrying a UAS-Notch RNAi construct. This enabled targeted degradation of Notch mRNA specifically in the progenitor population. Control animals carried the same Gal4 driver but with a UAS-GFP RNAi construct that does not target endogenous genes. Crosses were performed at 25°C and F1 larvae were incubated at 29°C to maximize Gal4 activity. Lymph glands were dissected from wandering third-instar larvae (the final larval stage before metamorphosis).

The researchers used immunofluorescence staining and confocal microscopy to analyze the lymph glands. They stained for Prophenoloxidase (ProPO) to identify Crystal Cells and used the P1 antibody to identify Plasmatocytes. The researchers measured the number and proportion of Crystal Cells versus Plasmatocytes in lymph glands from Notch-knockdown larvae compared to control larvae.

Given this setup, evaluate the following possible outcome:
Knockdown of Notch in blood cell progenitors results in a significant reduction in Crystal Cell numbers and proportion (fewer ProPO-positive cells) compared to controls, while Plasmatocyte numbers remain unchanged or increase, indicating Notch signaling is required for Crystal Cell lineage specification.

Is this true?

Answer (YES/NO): YES